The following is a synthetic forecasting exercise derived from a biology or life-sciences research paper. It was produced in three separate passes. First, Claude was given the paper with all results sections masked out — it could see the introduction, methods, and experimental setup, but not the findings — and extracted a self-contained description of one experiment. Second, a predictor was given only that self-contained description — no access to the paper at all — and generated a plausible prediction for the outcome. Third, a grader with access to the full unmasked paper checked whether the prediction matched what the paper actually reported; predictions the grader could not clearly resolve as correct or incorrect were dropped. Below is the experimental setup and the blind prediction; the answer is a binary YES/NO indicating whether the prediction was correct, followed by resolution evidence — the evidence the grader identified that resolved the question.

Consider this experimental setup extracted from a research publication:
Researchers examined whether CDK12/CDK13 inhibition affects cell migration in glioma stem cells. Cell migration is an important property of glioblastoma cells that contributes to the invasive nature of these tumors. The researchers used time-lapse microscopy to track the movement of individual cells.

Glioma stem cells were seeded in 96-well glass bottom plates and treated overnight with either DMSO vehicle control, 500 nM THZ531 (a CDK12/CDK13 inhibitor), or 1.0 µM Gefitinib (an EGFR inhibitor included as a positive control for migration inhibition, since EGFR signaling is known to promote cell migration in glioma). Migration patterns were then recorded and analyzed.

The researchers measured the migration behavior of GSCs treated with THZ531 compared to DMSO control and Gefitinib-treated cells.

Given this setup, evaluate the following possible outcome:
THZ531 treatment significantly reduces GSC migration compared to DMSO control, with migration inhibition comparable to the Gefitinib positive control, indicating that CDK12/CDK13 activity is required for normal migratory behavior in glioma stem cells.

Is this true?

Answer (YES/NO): NO